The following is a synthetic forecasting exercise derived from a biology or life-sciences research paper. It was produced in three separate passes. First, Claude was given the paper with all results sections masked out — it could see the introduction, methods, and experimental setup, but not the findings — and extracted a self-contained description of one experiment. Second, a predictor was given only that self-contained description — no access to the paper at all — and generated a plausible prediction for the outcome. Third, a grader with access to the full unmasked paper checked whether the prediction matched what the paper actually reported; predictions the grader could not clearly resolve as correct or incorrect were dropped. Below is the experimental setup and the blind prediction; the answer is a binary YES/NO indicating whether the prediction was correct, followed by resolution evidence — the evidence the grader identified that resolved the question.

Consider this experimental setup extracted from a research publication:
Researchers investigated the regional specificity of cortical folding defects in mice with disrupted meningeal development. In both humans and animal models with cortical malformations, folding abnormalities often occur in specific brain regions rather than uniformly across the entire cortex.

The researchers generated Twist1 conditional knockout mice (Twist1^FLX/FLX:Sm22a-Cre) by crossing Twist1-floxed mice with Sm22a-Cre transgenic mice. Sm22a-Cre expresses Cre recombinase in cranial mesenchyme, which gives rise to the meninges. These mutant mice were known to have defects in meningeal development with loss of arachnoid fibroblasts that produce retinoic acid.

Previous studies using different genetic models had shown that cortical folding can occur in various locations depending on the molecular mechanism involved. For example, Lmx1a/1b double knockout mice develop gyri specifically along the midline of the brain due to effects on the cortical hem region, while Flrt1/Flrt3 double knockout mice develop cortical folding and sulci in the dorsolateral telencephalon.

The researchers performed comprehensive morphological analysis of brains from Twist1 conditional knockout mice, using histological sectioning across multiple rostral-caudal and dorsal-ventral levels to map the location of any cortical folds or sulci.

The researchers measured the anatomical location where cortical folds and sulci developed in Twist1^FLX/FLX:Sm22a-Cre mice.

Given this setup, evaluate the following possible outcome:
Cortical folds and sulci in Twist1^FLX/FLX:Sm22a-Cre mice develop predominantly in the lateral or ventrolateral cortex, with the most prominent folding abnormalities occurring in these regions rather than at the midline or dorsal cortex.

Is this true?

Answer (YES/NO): NO